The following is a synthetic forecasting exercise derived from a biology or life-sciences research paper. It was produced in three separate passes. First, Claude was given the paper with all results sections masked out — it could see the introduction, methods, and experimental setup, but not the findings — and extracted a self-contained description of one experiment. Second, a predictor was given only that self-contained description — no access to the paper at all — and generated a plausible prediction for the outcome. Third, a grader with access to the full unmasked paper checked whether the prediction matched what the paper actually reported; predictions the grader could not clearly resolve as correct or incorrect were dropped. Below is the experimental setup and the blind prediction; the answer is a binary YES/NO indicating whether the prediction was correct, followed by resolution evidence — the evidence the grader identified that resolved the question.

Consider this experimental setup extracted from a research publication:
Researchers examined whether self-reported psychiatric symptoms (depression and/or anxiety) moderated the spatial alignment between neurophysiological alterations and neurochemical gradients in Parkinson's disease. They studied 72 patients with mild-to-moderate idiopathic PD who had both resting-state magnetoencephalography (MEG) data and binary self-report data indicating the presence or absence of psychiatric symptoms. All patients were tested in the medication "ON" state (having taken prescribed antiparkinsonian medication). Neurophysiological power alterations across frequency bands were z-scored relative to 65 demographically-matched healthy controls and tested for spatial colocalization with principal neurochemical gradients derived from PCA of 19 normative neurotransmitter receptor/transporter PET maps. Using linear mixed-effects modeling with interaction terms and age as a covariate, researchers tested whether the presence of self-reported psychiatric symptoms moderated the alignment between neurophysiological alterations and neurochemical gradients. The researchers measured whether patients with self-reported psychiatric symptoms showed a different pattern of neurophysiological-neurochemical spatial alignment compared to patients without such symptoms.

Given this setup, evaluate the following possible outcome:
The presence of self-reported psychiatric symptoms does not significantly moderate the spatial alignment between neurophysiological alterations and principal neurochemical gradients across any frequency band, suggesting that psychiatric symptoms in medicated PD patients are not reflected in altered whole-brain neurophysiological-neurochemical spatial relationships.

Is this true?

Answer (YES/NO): NO